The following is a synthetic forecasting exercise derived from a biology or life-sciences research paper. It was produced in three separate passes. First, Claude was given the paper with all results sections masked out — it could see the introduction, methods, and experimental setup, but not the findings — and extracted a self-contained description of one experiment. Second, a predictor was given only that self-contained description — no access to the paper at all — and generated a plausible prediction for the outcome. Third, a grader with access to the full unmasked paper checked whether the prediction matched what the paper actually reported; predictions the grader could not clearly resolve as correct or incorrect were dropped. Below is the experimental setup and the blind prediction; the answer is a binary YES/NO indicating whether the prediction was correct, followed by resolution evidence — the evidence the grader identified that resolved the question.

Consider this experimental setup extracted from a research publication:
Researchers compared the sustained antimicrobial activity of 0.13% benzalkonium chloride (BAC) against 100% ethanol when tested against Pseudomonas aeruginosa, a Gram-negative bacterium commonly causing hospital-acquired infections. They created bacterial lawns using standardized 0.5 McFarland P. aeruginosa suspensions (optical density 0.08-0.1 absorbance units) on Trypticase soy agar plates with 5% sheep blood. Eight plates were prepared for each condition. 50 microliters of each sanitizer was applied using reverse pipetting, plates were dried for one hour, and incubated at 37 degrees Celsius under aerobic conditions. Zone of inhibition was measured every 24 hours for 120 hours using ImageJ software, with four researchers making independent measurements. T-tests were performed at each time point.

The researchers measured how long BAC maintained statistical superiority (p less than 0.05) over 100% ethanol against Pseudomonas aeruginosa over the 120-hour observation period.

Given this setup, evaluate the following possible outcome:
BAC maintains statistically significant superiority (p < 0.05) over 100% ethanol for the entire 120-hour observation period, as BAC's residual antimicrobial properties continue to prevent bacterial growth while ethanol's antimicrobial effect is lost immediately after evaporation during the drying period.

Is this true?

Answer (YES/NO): NO